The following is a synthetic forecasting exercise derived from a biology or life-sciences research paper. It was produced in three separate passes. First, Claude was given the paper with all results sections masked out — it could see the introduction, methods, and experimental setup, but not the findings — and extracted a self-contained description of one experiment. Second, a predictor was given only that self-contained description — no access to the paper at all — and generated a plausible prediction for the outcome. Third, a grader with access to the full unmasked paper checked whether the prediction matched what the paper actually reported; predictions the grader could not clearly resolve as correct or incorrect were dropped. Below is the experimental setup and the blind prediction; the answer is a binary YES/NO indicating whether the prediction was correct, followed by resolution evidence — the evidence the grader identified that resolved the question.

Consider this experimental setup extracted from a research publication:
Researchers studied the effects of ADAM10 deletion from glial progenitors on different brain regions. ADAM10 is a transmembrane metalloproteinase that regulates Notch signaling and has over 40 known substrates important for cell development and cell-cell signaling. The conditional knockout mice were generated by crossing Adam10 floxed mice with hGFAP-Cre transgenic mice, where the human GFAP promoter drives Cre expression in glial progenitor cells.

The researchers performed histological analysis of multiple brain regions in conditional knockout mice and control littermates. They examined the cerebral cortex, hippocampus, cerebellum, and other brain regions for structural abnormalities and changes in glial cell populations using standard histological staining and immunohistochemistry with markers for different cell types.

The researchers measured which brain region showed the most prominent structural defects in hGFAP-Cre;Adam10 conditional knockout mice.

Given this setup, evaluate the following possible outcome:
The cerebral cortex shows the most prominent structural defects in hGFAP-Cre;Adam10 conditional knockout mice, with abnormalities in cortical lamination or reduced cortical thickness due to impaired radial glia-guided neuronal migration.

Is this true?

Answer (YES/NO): NO